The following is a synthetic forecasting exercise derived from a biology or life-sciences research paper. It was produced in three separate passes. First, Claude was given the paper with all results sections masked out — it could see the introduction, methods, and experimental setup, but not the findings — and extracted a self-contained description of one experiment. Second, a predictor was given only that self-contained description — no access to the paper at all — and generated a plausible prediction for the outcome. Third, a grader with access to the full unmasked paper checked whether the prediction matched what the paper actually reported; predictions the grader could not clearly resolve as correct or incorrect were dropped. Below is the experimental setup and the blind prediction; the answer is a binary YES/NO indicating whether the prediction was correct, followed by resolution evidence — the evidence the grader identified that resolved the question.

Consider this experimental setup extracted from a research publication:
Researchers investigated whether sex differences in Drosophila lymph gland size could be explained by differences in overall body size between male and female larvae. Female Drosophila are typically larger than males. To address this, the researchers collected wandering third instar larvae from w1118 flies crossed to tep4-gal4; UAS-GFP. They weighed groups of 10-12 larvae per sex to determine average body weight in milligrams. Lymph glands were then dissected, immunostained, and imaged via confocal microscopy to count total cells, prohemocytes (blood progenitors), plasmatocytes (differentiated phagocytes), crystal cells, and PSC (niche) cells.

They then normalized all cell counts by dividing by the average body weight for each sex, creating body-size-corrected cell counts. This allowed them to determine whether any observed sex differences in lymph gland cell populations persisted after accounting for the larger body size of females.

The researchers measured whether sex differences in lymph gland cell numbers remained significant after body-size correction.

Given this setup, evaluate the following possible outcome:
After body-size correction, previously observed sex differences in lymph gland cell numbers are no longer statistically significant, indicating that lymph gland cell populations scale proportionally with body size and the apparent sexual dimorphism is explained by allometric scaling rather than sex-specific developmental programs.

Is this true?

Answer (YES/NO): NO